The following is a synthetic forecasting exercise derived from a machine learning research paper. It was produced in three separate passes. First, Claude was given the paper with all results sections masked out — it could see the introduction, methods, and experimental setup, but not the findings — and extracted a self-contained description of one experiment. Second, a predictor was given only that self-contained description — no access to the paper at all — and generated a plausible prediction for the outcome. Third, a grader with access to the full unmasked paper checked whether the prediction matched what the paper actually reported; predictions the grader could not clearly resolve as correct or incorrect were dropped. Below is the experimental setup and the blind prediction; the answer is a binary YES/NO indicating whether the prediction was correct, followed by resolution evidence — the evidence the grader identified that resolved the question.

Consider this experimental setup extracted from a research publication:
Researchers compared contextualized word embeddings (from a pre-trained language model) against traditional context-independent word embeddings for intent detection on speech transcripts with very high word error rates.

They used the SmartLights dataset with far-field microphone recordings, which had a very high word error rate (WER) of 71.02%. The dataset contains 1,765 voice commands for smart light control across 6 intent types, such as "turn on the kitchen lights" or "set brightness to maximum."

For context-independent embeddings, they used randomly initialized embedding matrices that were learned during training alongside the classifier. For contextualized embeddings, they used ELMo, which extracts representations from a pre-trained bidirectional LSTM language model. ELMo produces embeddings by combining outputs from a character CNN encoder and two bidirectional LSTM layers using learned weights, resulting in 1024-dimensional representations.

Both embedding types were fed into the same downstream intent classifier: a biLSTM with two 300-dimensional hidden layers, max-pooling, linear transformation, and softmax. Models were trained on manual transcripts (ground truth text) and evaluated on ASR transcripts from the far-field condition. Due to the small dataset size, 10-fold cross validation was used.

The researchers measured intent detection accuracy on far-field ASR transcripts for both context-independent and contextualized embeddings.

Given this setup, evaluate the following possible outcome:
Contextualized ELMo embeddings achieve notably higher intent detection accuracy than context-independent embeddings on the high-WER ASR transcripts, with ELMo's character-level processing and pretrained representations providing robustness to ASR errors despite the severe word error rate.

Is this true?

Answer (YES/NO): NO